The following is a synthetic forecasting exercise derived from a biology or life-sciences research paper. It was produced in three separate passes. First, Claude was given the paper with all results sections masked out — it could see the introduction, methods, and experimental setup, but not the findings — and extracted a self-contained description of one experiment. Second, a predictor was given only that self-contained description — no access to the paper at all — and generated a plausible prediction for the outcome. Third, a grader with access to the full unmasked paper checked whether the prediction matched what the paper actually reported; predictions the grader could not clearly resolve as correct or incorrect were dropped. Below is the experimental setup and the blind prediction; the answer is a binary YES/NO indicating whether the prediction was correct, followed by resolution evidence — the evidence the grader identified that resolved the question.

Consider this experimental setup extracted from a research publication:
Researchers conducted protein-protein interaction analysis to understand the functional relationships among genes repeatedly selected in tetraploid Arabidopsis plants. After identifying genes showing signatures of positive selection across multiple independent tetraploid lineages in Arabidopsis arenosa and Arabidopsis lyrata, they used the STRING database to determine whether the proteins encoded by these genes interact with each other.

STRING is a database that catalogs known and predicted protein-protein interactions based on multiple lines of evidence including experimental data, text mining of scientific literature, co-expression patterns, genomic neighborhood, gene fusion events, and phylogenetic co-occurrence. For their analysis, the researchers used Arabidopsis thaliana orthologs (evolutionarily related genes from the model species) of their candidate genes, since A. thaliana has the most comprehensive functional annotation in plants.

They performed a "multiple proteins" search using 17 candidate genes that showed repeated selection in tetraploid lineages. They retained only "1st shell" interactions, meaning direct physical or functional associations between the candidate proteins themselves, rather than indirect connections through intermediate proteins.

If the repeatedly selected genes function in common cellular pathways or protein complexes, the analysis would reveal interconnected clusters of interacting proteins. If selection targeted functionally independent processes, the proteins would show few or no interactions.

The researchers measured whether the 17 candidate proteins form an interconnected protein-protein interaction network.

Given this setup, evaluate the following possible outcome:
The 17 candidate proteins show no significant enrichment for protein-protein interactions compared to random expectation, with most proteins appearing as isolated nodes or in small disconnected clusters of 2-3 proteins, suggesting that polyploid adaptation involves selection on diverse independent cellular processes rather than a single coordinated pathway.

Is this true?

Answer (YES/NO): NO